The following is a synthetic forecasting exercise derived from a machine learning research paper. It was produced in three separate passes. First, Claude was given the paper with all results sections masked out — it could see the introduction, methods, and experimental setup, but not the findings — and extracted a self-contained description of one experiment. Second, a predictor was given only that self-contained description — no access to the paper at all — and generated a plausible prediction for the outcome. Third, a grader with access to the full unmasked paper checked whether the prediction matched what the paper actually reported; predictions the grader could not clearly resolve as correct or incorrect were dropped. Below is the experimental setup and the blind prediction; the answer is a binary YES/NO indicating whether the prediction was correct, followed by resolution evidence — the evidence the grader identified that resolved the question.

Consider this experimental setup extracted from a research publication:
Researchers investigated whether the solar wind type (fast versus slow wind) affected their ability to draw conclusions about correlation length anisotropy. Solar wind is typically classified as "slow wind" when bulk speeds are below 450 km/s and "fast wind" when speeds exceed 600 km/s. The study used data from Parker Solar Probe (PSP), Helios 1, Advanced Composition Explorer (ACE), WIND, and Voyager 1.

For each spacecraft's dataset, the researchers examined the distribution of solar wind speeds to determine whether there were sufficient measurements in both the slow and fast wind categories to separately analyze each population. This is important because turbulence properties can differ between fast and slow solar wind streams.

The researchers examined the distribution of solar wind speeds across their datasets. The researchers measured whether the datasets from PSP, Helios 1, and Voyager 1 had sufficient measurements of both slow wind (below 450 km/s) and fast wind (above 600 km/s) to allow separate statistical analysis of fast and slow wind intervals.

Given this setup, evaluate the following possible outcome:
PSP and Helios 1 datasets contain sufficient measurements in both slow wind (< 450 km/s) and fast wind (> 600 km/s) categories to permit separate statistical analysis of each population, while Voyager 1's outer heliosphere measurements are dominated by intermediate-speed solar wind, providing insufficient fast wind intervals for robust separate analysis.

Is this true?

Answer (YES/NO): NO